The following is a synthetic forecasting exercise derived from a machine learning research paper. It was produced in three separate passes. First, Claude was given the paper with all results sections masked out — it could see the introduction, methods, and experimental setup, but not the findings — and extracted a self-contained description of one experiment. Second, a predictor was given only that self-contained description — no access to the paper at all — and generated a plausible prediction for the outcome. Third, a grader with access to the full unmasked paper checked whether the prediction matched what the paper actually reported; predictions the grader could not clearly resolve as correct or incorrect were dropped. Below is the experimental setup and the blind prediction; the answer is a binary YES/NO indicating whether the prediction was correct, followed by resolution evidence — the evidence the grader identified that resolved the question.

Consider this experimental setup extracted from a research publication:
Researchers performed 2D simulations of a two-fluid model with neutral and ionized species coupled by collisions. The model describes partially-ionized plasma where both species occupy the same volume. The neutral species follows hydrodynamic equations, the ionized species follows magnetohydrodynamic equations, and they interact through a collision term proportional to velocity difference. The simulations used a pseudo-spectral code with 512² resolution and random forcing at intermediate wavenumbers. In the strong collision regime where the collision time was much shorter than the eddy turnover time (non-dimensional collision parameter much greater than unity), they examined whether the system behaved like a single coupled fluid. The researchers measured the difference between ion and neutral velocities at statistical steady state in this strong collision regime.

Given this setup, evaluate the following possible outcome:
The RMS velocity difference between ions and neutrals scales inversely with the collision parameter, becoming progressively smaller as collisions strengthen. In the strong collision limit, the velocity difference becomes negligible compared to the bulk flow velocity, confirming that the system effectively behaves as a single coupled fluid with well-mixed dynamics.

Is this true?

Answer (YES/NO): YES